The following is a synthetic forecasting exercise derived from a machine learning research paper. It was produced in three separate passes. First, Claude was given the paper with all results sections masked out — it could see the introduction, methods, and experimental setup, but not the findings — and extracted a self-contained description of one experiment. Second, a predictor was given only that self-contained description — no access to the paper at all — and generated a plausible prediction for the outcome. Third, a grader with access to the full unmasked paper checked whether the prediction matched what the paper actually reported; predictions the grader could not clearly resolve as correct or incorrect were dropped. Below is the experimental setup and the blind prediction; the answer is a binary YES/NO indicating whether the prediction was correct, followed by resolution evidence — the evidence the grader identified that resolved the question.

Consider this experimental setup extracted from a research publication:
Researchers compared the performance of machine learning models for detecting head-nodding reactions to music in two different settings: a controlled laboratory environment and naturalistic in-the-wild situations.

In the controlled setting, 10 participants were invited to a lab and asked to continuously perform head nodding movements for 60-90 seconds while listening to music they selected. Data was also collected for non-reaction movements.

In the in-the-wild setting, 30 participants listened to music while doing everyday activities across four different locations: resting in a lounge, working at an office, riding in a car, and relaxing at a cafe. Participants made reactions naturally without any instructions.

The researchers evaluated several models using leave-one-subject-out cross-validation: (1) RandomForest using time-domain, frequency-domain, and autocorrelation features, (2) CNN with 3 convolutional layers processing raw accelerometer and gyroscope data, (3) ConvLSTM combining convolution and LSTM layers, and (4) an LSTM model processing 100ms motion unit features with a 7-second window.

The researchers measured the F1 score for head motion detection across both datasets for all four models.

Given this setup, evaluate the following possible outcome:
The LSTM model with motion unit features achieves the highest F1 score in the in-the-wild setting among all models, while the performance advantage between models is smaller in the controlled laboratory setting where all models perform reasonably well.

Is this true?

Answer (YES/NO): YES